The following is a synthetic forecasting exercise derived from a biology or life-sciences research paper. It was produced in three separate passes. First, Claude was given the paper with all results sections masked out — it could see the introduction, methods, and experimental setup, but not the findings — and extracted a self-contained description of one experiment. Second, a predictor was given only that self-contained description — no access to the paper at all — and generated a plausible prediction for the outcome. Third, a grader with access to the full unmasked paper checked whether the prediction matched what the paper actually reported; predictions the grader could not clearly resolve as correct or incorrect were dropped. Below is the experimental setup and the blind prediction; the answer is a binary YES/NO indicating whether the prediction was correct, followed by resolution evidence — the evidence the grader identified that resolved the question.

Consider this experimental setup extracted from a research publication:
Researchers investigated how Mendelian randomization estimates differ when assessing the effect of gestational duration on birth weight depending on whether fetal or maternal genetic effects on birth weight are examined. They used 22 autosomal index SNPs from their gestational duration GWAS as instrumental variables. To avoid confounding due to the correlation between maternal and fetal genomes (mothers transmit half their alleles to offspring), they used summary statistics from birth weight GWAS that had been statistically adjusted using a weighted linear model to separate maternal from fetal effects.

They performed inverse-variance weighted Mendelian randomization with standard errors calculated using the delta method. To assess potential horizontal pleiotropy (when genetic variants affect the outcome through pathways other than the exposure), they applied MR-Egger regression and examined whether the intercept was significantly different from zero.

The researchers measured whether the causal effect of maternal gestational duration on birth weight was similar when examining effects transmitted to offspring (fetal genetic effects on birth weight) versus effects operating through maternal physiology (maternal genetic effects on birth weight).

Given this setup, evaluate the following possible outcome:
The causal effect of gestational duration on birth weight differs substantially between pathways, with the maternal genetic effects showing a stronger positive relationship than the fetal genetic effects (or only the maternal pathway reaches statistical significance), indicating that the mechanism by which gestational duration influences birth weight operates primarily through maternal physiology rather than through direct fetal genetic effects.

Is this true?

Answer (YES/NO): NO